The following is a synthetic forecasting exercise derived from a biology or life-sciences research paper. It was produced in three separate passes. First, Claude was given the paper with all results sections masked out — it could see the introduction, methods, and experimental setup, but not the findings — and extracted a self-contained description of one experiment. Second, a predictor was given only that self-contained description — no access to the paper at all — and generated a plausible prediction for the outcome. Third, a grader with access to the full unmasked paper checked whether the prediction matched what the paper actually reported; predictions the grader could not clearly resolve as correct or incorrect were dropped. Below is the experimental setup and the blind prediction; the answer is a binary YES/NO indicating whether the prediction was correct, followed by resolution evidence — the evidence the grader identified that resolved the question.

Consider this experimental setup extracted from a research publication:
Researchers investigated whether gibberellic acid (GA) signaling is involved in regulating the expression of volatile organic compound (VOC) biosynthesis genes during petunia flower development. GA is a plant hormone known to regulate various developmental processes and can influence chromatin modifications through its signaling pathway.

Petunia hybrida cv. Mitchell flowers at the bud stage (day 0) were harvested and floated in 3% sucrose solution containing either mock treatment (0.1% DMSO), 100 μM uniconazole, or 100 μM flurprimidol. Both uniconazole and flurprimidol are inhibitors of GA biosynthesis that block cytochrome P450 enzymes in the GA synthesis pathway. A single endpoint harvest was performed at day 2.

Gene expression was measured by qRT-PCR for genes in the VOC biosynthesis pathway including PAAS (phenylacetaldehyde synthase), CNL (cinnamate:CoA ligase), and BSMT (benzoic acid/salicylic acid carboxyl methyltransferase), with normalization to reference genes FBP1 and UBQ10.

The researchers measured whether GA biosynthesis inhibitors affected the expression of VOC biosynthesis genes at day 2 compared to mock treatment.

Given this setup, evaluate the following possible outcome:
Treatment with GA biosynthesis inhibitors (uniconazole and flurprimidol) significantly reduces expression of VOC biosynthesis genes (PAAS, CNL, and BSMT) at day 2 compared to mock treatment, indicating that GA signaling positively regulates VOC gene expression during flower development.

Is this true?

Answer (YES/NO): NO